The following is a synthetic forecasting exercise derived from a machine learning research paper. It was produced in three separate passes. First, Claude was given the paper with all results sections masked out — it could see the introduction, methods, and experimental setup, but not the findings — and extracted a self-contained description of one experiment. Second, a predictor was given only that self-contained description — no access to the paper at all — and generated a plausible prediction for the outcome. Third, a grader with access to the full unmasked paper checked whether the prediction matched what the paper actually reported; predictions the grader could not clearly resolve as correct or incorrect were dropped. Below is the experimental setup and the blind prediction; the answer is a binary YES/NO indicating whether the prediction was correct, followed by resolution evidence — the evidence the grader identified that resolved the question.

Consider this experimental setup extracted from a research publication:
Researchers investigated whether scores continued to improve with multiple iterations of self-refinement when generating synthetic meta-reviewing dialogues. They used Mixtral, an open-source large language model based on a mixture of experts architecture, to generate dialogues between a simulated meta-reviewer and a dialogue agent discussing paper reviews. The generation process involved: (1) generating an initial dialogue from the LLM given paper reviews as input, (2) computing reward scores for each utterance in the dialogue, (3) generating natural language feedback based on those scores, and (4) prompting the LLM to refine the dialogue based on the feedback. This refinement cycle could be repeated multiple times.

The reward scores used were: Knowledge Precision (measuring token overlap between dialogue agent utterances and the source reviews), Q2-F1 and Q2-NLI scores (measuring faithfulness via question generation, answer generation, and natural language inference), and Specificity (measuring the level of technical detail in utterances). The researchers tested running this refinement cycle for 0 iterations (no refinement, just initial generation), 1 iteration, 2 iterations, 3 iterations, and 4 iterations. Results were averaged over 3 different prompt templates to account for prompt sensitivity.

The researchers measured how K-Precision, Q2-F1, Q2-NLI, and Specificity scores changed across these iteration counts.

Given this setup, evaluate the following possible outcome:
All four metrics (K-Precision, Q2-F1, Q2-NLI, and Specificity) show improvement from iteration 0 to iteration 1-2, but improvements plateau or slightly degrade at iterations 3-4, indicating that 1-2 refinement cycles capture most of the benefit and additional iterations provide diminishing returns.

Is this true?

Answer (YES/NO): NO